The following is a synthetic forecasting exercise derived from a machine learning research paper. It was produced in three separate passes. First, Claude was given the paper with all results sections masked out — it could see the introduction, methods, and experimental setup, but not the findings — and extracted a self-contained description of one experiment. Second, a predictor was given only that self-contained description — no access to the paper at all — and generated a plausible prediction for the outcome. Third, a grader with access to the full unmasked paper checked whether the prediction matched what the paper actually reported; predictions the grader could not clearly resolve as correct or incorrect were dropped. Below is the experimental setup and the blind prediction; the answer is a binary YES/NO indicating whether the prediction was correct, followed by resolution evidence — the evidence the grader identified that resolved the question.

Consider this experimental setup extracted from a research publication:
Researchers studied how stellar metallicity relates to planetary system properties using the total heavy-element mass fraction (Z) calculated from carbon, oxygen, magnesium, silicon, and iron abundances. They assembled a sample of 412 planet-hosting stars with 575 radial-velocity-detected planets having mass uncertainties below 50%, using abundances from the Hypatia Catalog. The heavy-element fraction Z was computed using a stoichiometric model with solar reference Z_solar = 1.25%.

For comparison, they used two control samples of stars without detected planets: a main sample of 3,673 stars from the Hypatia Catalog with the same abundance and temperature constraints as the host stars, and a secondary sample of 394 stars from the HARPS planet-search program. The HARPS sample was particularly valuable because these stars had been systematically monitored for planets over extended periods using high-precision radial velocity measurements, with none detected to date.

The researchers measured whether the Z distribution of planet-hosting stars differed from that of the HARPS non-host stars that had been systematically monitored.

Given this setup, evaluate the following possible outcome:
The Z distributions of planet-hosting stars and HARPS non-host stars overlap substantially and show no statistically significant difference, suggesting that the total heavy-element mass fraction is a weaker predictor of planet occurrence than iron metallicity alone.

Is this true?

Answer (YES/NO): NO